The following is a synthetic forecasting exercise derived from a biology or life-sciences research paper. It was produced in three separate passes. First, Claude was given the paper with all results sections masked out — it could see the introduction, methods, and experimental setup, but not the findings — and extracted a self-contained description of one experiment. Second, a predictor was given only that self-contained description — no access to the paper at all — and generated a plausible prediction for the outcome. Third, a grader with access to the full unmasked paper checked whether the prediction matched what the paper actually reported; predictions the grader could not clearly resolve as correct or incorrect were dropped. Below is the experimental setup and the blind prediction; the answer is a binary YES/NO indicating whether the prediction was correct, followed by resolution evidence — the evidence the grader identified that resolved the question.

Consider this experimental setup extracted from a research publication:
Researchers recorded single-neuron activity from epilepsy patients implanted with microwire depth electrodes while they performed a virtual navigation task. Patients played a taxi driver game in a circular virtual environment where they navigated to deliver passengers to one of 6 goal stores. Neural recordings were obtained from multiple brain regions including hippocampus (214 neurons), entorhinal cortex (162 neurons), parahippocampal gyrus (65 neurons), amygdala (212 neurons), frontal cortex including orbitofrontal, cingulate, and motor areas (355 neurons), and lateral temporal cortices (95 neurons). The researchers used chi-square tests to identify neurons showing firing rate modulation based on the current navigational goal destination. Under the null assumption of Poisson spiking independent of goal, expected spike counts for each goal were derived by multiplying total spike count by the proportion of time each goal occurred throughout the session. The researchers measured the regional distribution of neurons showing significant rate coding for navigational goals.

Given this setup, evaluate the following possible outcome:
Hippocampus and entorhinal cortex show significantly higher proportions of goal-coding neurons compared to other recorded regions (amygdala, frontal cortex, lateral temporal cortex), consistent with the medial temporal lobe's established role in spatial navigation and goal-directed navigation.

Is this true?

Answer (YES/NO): NO